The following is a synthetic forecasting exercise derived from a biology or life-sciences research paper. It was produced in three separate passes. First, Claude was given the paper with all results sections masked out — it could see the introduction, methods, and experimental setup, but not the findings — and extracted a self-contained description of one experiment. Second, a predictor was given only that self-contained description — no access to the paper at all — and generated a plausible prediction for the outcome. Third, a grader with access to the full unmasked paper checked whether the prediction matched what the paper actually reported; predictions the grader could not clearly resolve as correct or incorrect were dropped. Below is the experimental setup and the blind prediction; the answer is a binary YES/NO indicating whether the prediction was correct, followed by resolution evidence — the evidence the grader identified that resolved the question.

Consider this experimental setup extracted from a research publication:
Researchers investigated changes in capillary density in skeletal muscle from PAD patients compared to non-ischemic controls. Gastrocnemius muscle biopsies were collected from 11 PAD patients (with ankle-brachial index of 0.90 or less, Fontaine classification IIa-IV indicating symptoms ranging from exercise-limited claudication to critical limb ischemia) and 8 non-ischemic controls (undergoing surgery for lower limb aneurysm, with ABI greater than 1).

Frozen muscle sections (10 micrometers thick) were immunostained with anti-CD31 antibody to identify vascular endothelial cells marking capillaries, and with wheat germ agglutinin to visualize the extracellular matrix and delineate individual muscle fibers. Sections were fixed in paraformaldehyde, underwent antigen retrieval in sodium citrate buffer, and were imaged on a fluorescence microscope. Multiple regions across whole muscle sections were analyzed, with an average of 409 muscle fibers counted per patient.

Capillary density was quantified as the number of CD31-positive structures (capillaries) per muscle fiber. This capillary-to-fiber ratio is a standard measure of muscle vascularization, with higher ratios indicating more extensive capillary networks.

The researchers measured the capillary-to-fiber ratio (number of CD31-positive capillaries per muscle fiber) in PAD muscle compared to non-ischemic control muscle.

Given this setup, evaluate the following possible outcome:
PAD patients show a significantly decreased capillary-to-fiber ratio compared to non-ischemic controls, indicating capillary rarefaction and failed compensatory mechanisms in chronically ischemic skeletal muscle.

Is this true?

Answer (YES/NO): NO